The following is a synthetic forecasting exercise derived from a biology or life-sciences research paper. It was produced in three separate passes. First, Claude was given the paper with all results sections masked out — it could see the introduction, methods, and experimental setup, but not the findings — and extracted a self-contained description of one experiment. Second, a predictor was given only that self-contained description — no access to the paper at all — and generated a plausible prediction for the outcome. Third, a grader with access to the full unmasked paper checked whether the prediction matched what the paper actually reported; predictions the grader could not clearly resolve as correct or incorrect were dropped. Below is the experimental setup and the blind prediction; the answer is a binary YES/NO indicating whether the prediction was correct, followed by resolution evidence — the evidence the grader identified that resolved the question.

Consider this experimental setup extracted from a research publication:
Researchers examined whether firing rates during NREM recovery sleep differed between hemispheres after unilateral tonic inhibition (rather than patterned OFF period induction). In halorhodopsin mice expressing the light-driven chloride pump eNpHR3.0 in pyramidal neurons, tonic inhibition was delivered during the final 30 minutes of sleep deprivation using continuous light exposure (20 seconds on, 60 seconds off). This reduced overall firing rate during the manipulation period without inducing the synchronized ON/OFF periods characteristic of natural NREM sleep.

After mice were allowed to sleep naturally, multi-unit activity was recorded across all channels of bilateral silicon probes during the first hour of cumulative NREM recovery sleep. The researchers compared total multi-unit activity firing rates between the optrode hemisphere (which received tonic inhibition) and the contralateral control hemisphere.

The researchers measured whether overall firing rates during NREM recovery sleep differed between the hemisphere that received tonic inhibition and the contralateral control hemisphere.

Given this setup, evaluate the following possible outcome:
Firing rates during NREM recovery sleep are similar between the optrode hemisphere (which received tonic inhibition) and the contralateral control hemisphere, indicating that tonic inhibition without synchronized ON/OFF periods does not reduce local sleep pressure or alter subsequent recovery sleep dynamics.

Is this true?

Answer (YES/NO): YES